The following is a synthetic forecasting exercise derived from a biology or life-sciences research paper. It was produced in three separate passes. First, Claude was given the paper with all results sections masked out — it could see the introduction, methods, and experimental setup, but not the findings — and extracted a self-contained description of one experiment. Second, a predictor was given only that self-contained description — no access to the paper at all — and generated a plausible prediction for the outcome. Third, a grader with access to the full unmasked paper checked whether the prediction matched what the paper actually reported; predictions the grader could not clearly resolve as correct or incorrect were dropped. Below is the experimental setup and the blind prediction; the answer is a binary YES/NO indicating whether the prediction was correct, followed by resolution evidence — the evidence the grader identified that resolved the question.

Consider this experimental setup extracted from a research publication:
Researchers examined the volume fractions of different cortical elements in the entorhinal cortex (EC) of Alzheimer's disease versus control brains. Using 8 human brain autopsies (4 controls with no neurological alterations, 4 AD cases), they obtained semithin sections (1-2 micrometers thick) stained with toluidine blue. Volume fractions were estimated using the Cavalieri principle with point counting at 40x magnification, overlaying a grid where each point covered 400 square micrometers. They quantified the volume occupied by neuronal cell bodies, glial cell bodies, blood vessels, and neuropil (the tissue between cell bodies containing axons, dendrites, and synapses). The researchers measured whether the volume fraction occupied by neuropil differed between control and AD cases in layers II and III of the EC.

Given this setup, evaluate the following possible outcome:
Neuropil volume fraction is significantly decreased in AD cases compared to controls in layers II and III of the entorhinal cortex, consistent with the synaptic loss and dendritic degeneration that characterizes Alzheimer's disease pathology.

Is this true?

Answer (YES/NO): NO